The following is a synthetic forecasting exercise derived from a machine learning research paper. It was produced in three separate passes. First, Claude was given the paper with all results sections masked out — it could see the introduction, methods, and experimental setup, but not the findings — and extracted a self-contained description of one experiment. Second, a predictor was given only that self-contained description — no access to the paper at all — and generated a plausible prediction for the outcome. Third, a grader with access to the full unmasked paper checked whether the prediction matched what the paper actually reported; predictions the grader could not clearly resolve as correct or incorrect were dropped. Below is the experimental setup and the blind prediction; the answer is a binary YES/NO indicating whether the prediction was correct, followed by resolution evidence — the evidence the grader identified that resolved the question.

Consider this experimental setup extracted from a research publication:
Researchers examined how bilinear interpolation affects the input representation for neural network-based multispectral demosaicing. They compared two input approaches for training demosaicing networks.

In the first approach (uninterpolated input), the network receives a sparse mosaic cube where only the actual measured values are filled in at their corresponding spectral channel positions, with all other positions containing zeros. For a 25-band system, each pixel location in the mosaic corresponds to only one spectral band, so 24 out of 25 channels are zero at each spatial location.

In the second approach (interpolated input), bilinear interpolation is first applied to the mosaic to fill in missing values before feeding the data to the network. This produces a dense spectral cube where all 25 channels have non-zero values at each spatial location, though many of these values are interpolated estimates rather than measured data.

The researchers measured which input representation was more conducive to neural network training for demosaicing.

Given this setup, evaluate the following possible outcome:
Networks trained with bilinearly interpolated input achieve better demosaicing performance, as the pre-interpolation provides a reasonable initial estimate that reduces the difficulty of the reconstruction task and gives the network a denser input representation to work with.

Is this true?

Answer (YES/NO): NO